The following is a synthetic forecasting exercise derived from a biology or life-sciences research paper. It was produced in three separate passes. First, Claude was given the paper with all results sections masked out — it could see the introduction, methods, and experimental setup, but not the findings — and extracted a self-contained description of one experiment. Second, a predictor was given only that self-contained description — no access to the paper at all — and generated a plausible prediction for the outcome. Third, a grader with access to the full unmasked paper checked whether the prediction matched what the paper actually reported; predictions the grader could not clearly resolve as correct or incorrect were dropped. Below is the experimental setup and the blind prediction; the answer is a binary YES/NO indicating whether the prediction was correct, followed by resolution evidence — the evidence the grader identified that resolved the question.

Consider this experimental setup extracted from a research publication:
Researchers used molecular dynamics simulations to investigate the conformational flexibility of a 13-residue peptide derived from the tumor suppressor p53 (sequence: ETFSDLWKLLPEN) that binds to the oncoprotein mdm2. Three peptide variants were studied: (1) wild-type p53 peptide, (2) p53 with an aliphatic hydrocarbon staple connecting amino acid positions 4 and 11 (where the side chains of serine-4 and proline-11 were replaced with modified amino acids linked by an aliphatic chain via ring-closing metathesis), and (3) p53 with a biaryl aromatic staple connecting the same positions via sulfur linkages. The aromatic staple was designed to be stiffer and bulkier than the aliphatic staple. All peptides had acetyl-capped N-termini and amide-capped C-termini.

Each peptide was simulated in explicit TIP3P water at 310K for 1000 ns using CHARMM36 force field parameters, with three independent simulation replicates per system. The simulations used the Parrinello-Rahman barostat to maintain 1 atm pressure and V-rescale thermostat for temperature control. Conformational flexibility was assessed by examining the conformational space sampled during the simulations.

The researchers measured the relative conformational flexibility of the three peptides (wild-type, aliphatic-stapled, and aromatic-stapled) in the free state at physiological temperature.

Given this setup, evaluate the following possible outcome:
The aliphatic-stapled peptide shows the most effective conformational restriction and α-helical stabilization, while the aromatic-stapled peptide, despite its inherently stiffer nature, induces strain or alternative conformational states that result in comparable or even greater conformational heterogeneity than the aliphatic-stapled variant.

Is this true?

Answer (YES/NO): NO